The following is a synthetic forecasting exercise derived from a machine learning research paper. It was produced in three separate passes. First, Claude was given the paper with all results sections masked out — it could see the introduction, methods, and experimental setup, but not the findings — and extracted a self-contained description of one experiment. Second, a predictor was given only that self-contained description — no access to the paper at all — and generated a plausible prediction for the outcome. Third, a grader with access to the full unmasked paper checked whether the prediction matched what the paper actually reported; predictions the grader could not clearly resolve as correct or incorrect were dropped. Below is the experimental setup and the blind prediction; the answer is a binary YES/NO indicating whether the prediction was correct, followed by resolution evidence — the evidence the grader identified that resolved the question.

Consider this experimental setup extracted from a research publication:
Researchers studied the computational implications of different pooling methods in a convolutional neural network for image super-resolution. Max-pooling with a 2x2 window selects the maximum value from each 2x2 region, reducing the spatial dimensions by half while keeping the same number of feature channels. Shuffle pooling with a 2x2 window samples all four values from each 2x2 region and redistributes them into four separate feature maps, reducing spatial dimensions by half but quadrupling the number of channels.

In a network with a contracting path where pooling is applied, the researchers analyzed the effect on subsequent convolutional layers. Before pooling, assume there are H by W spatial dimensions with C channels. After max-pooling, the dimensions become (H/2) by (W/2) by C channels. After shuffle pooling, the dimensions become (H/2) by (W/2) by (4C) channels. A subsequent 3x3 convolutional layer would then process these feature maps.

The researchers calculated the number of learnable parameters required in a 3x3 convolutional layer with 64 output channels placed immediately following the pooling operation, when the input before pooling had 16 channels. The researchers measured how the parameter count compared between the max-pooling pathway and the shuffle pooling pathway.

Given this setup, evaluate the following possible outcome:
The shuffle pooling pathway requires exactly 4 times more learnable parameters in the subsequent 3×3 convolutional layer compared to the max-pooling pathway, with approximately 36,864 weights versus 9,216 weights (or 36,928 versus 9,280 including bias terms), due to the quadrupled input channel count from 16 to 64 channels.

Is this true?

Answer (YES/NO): YES